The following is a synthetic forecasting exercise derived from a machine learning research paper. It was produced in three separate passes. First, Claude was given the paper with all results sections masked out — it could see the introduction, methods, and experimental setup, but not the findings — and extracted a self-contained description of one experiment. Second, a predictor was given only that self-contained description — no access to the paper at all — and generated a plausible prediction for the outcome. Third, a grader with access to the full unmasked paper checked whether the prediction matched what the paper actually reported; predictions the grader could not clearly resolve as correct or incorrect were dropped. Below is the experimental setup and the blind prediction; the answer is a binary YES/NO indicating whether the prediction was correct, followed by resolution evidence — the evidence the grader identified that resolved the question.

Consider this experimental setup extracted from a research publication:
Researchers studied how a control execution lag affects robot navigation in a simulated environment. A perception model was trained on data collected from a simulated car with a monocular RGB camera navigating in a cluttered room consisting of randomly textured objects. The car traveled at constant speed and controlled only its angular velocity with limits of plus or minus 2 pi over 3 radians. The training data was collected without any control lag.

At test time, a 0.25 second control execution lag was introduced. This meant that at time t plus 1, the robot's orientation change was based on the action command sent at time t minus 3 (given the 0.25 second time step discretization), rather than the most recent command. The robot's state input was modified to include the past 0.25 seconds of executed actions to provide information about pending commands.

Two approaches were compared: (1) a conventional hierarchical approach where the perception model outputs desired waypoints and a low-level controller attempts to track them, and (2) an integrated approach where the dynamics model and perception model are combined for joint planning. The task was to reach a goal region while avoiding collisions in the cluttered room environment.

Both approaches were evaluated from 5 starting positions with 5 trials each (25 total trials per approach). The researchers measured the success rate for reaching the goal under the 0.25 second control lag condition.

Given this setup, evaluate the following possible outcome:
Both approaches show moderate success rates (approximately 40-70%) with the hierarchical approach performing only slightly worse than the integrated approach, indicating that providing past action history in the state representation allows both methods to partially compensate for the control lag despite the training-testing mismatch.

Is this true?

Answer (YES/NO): NO